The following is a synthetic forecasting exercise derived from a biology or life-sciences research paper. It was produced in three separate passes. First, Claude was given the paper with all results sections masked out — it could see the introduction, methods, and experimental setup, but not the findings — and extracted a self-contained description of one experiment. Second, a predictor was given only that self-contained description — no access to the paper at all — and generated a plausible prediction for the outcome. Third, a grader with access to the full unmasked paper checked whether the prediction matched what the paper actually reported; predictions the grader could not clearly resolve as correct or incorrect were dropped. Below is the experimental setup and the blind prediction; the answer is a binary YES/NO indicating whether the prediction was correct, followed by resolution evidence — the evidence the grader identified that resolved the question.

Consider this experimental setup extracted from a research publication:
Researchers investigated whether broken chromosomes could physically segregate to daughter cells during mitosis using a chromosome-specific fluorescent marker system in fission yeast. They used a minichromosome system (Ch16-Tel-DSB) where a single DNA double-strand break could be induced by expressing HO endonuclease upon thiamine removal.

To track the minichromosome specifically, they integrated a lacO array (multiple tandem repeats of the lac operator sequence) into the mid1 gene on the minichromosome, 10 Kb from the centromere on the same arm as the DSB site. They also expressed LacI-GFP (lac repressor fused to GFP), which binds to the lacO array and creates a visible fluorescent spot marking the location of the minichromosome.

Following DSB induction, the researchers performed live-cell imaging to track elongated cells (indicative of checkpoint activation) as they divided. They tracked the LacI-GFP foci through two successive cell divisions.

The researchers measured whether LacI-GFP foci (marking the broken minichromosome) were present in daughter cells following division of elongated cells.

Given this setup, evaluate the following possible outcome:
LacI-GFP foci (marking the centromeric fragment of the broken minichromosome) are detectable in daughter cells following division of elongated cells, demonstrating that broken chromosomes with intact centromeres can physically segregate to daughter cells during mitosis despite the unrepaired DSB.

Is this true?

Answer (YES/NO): YES